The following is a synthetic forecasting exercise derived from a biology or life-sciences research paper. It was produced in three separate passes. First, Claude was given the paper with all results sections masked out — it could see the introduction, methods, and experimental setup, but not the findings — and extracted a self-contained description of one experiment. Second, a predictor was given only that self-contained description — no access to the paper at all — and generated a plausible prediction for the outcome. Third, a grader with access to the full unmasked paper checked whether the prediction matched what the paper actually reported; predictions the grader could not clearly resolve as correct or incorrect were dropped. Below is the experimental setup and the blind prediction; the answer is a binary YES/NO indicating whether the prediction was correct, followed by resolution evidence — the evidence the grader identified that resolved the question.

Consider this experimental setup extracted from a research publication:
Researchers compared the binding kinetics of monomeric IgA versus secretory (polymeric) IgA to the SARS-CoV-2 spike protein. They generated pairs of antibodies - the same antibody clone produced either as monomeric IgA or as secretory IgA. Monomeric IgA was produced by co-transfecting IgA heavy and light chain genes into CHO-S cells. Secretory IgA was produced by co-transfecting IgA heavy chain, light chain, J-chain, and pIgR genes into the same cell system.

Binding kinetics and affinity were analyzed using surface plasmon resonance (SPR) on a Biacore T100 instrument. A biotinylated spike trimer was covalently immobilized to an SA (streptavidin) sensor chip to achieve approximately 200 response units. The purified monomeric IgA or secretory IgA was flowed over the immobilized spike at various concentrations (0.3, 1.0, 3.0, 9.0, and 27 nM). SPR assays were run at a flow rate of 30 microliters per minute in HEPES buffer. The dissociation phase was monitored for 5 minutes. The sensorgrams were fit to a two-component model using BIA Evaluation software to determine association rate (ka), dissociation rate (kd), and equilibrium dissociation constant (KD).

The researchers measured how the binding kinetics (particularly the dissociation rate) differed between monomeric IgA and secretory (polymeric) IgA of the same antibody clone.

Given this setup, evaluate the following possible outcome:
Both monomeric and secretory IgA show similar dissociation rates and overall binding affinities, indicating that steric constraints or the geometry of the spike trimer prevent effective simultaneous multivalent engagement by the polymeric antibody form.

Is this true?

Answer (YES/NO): NO